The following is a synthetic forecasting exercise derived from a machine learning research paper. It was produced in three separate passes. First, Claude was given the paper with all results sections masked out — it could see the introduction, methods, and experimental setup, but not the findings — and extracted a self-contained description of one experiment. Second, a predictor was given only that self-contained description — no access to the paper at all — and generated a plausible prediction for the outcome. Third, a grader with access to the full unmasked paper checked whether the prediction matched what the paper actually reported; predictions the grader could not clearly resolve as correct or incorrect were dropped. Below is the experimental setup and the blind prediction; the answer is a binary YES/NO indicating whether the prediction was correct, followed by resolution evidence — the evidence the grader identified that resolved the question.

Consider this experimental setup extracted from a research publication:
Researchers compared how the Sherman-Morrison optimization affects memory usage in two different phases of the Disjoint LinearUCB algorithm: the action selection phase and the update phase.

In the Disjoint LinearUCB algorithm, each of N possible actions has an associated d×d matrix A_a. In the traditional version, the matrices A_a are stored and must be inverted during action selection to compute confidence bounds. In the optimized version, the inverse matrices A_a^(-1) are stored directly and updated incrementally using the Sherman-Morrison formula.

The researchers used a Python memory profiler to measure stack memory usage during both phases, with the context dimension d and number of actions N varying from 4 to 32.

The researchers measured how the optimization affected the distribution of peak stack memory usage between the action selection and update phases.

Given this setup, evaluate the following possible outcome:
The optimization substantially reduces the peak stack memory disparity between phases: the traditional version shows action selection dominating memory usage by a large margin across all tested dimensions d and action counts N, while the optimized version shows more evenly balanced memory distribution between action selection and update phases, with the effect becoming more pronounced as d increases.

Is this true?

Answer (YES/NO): NO